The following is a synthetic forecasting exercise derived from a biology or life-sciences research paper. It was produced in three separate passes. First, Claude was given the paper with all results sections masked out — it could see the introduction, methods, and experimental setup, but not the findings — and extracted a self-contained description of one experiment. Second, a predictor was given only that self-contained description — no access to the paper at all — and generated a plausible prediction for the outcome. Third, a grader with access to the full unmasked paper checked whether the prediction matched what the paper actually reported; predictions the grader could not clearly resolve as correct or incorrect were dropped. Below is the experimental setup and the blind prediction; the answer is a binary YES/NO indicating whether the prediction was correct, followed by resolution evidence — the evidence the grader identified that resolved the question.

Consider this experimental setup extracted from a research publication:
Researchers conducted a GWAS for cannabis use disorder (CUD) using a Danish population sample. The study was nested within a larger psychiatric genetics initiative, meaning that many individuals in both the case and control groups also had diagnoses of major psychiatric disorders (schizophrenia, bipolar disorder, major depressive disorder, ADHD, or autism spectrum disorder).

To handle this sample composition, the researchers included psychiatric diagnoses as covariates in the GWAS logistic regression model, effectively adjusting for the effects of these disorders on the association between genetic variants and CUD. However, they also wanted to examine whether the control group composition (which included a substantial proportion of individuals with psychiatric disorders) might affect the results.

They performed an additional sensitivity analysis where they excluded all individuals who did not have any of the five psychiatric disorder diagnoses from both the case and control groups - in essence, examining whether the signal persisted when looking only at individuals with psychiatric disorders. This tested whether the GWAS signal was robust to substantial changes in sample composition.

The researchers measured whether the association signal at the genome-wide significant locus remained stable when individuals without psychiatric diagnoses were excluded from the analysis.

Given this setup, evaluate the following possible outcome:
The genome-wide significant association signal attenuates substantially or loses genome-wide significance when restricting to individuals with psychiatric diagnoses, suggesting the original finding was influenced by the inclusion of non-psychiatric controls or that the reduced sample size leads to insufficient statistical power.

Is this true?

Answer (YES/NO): NO